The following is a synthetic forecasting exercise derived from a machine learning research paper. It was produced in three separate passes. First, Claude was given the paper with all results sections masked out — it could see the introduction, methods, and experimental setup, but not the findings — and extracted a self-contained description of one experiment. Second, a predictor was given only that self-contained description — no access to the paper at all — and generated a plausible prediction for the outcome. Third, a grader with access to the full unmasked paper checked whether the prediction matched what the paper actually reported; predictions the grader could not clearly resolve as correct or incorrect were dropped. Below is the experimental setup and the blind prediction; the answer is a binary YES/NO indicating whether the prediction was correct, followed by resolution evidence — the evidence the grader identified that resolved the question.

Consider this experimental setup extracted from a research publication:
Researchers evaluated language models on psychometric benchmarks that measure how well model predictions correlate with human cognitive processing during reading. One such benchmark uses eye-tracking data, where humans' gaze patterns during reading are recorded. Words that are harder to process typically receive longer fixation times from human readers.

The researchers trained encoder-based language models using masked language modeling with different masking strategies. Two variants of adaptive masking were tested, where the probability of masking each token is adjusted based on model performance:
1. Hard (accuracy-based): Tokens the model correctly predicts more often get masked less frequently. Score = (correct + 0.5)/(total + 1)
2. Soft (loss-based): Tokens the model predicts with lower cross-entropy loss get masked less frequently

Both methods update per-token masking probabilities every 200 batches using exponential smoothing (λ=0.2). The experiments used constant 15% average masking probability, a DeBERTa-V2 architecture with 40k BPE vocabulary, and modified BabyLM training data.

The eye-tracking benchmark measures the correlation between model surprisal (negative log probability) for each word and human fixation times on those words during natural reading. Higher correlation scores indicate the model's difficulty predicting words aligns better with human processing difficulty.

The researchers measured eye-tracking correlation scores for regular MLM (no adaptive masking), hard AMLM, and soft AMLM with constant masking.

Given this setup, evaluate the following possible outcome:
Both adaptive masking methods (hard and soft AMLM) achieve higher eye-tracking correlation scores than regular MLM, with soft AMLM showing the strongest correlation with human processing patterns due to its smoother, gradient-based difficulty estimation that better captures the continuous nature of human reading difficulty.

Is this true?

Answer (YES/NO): YES